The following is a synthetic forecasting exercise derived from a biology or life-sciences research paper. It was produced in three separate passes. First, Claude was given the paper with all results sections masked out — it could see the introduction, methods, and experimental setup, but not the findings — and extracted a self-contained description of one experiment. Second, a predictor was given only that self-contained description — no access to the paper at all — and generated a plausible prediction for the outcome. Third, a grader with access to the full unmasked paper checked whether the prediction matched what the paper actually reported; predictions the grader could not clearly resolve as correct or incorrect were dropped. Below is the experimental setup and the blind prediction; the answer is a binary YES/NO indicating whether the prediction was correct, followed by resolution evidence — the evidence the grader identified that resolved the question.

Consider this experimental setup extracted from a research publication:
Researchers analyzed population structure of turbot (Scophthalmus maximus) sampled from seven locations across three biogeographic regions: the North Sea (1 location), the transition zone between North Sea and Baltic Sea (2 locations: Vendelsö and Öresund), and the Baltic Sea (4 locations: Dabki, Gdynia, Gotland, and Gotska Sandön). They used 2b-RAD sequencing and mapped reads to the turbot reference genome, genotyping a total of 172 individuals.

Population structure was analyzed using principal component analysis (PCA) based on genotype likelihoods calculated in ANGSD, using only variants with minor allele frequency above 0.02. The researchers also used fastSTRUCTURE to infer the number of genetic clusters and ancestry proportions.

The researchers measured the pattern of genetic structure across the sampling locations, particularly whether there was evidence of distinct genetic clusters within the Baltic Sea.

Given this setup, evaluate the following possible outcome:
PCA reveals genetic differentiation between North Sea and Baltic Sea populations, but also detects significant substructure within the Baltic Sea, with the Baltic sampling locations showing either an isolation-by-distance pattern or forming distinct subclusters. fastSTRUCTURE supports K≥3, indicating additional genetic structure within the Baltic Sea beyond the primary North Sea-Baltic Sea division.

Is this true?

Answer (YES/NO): NO